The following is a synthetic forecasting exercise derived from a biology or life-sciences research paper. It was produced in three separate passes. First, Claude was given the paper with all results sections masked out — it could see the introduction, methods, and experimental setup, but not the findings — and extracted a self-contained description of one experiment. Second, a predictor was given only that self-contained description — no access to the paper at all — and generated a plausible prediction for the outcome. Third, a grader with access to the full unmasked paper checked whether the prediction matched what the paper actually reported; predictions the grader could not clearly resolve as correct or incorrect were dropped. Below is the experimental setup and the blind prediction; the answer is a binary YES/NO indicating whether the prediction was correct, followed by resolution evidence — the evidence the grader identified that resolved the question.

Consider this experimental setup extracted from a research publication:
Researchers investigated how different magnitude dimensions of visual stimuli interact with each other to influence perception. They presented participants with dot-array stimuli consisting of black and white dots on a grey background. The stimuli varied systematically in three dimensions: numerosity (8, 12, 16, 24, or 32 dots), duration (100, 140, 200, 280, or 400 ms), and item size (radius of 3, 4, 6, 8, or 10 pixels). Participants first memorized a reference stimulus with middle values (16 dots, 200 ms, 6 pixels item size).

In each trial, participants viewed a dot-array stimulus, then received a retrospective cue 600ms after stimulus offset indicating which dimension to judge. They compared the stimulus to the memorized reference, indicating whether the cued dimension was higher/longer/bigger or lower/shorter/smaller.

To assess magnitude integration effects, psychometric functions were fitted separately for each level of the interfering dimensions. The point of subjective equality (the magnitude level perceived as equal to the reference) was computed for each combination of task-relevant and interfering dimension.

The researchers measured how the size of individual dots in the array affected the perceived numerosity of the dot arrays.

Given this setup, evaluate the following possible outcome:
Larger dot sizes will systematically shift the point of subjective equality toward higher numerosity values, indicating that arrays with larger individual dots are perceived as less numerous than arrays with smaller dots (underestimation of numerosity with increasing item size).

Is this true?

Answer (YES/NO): YES